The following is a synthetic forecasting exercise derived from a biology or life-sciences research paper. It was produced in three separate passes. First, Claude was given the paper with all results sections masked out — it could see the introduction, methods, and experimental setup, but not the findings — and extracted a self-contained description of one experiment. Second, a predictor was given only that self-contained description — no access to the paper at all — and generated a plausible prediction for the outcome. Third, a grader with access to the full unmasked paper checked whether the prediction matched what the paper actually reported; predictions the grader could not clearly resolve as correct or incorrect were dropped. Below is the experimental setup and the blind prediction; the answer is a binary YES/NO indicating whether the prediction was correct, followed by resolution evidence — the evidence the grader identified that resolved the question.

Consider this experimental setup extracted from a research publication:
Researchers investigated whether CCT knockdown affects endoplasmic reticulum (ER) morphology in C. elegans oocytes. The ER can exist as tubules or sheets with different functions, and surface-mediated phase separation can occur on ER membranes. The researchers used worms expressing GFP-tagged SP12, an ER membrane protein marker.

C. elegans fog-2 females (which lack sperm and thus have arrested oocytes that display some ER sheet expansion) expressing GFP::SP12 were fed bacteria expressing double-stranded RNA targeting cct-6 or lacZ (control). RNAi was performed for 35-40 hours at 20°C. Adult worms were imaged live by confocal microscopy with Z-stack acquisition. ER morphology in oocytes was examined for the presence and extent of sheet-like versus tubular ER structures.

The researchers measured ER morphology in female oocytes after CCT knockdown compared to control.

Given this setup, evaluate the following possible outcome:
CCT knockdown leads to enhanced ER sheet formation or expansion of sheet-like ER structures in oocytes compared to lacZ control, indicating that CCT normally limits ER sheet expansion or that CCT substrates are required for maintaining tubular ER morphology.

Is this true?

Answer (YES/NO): YES